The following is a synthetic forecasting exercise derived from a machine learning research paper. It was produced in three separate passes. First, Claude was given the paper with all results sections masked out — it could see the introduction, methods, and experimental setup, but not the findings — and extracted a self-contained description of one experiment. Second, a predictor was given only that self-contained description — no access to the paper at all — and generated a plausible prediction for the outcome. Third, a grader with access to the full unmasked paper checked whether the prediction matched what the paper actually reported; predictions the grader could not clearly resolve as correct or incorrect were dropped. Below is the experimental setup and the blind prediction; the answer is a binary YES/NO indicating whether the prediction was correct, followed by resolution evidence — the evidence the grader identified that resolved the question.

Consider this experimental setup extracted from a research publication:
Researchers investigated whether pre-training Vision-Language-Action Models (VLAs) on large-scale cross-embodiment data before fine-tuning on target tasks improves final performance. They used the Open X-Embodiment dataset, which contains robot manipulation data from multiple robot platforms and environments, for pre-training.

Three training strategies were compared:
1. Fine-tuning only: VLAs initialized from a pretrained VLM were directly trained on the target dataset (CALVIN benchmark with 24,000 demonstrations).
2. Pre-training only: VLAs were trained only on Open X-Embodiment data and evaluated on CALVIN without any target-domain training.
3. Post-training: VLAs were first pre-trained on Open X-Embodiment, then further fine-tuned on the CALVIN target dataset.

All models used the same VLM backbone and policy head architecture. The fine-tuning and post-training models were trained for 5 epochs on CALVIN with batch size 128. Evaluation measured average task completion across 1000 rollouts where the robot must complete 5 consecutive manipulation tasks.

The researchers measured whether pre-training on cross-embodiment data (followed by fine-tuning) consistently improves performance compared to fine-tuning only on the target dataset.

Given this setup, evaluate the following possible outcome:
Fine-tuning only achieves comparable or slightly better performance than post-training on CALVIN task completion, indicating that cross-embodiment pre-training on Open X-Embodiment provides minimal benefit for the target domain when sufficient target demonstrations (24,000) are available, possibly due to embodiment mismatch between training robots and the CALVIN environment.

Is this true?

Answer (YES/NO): NO